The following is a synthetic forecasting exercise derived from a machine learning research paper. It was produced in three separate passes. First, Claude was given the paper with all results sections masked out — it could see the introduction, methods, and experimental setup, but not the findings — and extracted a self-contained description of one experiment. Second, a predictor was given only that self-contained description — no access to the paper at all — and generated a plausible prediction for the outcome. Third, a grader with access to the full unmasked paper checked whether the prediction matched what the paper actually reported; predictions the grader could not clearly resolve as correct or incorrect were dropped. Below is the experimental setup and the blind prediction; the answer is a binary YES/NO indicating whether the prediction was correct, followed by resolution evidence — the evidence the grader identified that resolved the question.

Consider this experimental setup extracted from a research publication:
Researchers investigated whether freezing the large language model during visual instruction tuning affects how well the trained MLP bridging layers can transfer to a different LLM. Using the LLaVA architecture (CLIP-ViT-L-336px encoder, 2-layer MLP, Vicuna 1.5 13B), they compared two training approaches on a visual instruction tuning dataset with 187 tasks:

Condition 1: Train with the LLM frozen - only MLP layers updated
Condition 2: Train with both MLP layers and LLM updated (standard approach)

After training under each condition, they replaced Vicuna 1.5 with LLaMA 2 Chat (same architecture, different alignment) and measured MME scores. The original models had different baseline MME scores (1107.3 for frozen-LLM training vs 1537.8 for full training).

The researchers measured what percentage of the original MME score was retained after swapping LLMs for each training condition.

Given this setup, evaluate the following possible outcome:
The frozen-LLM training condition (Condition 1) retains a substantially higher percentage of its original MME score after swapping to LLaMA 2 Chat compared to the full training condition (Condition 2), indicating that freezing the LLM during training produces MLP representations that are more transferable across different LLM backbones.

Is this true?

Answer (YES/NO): YES